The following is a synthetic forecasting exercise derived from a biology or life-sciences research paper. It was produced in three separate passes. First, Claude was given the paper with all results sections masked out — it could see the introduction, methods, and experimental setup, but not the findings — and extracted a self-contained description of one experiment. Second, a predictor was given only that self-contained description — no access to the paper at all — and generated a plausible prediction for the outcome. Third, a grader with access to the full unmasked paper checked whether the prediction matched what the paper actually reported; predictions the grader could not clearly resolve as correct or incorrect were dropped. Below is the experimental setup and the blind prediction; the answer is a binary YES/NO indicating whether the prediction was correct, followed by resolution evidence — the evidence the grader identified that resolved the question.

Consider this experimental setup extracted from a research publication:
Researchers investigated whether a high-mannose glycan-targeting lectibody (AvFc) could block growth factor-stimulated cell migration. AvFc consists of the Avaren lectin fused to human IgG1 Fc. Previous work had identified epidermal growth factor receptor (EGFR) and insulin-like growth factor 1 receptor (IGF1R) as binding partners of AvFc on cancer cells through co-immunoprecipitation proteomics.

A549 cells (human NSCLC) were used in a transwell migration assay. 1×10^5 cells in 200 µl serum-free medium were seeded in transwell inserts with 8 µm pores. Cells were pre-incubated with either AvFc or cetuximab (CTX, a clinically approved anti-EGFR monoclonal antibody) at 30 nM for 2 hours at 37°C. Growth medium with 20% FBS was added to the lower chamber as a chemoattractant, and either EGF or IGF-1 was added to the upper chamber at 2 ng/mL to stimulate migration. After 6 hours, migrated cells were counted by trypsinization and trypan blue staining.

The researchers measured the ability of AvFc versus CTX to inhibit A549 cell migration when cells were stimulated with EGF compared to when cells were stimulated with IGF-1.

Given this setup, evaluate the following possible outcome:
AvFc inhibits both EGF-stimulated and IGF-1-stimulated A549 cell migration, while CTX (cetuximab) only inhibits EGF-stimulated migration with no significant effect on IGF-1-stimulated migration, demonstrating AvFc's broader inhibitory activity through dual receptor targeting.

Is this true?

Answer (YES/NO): YES